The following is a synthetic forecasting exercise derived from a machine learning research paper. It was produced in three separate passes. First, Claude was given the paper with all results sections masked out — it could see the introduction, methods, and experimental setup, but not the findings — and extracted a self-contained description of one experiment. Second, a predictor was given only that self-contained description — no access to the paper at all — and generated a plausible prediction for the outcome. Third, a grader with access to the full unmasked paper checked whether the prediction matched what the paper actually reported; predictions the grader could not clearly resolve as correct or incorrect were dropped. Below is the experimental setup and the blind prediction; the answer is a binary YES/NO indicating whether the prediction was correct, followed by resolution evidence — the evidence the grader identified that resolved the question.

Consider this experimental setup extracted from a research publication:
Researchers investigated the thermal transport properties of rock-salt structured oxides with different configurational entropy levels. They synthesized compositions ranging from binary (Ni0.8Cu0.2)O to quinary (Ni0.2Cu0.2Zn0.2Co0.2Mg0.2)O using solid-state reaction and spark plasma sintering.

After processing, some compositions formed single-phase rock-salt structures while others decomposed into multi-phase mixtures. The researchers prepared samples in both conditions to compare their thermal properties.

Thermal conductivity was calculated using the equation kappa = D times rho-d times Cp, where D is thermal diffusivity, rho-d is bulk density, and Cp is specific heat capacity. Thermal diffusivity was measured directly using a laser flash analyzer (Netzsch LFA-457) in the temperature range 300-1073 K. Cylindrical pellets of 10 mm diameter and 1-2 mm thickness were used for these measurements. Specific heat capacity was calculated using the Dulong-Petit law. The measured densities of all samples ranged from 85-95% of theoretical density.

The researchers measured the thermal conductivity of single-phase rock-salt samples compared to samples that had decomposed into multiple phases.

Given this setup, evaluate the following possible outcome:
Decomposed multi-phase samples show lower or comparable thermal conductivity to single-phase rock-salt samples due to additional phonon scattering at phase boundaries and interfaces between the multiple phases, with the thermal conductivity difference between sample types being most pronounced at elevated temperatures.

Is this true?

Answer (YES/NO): NO